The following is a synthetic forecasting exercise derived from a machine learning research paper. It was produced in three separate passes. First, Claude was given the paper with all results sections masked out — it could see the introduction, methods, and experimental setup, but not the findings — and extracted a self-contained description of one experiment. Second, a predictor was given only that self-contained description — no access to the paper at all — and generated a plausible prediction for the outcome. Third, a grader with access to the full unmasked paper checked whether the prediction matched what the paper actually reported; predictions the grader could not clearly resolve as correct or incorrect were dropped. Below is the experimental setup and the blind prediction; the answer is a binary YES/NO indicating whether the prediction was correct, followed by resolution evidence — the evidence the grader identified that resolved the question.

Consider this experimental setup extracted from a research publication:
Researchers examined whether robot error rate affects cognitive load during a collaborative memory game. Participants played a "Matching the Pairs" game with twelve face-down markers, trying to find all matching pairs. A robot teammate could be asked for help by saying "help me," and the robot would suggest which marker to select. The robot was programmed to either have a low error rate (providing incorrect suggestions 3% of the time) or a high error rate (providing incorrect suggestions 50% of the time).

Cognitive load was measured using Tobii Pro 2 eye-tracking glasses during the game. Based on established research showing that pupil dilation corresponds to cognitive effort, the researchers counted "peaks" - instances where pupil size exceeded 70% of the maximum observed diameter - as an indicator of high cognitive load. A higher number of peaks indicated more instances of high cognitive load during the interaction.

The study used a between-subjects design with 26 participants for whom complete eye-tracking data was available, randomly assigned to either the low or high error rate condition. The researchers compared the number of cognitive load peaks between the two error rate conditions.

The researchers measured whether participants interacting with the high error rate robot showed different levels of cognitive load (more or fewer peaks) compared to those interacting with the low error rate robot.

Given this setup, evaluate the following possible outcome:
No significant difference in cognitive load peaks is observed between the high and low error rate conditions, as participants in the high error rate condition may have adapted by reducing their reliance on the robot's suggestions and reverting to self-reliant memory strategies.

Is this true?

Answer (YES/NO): YES